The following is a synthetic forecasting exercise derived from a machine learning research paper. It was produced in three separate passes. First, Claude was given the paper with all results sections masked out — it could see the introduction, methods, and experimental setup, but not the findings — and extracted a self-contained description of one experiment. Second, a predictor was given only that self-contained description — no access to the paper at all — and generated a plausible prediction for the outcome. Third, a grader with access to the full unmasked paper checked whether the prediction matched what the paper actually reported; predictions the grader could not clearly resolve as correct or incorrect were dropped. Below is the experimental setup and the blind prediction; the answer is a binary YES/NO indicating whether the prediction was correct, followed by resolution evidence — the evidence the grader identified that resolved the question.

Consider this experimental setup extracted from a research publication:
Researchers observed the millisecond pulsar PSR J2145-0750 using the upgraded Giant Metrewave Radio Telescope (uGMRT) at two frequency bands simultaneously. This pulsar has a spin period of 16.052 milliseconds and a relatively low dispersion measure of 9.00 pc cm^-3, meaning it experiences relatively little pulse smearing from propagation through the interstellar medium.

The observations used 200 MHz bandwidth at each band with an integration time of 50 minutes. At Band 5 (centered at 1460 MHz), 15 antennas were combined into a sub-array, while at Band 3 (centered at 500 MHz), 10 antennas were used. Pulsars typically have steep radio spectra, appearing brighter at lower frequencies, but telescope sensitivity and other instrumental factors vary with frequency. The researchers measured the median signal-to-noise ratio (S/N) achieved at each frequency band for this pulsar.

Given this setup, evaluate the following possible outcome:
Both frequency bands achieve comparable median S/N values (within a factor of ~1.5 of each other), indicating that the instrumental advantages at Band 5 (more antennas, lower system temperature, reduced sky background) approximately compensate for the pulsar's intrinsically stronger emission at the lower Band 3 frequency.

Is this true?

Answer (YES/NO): NO